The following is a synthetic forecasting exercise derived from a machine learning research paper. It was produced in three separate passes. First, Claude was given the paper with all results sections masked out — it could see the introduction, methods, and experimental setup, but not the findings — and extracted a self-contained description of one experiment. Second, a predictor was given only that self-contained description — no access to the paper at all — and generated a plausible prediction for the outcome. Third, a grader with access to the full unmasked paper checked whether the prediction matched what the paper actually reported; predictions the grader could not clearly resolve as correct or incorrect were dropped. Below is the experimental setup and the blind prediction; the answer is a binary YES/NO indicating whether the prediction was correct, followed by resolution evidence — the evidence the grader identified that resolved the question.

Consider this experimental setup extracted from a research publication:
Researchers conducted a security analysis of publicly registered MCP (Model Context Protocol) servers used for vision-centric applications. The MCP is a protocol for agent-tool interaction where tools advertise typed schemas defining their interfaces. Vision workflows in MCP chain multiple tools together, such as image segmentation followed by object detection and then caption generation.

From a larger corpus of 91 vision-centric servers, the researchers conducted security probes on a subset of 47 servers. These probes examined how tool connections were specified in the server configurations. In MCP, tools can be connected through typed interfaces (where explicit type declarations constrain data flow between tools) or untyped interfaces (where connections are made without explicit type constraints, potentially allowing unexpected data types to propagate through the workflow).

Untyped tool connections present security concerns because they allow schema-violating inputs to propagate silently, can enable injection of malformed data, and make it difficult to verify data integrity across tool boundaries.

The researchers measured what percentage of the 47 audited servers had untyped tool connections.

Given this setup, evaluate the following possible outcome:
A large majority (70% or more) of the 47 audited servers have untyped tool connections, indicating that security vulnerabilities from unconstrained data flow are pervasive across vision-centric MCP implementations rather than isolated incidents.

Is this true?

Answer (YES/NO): YES